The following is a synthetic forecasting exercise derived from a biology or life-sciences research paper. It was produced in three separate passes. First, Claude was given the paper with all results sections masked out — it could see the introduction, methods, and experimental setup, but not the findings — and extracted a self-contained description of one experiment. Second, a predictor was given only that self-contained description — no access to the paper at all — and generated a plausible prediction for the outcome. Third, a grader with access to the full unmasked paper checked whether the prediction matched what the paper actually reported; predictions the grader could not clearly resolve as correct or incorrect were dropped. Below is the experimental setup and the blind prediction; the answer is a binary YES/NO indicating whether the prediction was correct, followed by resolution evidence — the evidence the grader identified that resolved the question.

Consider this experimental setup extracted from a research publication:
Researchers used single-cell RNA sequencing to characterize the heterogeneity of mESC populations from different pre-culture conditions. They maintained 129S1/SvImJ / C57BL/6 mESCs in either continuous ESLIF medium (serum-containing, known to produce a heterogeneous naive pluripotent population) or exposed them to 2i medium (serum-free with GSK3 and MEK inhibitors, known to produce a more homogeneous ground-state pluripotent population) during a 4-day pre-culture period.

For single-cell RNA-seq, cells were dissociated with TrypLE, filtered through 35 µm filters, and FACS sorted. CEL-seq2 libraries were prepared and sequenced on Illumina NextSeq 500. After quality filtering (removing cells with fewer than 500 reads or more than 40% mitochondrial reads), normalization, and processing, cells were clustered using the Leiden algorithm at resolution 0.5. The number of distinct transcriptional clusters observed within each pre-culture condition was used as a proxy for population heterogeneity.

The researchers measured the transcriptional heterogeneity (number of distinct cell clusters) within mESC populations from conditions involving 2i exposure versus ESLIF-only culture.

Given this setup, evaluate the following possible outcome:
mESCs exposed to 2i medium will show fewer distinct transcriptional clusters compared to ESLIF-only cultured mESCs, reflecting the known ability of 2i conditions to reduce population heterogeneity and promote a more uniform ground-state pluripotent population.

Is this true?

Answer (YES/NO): NO